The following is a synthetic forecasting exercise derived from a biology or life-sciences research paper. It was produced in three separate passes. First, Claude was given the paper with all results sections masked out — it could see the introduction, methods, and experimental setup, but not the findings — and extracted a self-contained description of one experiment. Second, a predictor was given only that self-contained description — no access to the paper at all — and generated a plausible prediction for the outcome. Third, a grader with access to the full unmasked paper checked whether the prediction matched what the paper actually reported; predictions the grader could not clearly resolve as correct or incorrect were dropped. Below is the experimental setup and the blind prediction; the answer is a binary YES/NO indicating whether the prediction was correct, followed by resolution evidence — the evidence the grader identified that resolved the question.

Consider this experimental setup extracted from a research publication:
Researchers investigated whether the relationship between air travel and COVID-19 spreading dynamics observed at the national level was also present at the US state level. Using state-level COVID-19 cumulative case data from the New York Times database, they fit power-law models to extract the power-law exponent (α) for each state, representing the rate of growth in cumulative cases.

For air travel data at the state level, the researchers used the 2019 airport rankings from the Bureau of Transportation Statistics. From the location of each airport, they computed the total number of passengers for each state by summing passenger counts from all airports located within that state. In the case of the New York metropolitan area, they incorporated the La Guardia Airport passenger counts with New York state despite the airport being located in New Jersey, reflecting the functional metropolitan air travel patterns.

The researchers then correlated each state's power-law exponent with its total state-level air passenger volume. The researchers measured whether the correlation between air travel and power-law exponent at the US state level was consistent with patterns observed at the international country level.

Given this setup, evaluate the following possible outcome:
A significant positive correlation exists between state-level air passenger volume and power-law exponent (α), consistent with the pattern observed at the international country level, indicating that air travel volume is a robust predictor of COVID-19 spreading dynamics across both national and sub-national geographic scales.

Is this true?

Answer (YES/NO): YES